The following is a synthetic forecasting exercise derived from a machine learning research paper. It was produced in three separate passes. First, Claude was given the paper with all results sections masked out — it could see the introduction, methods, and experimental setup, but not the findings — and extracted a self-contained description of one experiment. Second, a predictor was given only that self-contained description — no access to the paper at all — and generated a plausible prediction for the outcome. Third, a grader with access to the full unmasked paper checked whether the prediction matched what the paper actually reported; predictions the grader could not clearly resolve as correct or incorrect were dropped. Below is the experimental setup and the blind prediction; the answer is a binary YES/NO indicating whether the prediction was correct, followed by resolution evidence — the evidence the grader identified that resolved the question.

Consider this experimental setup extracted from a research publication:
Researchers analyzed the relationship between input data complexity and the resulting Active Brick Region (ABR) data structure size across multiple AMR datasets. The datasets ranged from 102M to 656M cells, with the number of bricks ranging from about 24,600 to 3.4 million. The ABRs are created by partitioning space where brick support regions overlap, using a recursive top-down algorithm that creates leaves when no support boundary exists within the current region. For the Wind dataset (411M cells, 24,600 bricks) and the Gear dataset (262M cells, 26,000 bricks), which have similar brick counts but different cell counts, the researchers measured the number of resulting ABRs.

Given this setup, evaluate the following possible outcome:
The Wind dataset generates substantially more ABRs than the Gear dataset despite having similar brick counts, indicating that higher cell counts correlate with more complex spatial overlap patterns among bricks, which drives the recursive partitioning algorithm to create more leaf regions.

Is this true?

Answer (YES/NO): NO